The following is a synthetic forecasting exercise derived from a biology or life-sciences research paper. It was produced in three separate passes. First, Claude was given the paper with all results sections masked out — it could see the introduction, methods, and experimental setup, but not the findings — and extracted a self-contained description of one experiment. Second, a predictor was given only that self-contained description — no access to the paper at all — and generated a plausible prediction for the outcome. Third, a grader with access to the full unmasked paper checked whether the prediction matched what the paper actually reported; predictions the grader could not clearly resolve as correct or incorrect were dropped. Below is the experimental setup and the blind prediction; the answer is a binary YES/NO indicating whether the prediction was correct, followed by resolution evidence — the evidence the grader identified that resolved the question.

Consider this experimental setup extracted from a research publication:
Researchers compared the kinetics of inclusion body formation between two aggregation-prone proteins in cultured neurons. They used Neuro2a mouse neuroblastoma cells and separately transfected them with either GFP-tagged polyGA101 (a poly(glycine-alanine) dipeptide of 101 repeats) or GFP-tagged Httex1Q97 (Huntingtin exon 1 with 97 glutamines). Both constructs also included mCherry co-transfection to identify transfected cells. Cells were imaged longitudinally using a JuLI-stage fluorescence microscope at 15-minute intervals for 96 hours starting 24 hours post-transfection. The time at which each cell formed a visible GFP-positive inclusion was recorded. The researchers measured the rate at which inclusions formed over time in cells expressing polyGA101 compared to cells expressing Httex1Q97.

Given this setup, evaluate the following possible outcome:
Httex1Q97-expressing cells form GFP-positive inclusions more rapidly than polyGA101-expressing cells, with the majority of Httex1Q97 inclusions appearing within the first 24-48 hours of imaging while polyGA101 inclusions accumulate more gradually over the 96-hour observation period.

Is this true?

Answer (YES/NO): NO